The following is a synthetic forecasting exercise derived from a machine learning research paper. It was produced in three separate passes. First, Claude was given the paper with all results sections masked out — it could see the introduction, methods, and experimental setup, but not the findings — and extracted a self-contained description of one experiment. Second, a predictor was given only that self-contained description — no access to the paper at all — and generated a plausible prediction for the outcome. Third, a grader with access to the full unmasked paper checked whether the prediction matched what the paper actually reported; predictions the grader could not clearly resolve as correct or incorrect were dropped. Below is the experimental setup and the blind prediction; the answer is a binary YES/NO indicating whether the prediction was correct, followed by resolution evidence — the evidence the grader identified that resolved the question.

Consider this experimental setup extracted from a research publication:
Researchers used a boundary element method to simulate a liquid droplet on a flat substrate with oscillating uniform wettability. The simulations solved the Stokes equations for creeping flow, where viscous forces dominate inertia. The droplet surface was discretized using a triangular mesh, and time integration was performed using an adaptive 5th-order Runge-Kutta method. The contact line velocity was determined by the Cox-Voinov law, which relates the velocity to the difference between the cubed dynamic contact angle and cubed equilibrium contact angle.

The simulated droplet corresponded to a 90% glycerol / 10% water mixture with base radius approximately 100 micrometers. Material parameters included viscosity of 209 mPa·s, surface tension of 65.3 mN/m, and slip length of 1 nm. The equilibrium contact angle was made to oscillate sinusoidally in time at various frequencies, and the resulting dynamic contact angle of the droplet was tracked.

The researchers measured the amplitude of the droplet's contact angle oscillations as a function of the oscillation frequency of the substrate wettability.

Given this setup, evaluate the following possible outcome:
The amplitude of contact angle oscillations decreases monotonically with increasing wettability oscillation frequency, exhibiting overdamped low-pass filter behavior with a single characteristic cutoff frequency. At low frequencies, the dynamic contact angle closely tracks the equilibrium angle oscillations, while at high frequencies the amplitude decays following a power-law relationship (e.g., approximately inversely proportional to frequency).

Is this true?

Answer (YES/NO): NO